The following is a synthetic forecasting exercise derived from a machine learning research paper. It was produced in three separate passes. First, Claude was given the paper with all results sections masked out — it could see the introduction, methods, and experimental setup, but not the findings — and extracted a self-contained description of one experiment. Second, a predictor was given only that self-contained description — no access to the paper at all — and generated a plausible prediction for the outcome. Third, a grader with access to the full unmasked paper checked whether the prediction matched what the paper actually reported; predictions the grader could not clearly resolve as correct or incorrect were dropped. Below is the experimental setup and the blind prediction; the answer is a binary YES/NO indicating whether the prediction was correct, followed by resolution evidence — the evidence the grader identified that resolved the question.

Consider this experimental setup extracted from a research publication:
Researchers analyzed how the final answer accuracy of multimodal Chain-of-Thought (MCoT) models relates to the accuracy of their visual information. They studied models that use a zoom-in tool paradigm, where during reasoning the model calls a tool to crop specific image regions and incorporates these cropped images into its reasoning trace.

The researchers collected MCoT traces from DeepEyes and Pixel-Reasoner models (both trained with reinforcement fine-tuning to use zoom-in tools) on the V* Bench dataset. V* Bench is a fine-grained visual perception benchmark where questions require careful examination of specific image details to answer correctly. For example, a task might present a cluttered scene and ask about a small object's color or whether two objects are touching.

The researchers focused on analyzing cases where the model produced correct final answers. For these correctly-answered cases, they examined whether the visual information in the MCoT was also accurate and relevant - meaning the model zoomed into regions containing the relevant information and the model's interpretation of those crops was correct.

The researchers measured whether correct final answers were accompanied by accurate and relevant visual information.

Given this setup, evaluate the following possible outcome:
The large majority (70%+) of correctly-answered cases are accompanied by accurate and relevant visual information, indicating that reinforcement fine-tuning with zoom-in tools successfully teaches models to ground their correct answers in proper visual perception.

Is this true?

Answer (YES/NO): NO